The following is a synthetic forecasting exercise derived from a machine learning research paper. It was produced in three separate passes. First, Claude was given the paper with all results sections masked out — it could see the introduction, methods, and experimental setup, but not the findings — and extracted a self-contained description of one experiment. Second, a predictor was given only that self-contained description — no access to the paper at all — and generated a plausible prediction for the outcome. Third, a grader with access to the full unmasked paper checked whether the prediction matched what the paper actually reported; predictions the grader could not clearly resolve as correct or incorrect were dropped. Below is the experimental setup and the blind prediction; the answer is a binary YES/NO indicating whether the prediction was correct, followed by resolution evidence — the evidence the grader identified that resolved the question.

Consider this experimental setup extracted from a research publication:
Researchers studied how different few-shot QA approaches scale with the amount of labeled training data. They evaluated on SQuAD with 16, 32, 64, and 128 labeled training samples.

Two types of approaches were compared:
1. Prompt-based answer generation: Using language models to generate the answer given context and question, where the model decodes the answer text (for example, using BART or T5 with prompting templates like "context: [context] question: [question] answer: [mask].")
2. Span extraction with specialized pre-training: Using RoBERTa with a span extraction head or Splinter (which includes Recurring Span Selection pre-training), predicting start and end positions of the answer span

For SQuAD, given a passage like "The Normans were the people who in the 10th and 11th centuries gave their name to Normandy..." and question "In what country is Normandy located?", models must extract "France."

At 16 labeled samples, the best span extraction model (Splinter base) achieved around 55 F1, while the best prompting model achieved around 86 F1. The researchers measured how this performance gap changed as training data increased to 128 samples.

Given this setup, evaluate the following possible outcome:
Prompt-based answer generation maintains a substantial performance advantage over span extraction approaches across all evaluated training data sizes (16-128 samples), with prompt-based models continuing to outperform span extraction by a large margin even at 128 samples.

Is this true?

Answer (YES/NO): YES